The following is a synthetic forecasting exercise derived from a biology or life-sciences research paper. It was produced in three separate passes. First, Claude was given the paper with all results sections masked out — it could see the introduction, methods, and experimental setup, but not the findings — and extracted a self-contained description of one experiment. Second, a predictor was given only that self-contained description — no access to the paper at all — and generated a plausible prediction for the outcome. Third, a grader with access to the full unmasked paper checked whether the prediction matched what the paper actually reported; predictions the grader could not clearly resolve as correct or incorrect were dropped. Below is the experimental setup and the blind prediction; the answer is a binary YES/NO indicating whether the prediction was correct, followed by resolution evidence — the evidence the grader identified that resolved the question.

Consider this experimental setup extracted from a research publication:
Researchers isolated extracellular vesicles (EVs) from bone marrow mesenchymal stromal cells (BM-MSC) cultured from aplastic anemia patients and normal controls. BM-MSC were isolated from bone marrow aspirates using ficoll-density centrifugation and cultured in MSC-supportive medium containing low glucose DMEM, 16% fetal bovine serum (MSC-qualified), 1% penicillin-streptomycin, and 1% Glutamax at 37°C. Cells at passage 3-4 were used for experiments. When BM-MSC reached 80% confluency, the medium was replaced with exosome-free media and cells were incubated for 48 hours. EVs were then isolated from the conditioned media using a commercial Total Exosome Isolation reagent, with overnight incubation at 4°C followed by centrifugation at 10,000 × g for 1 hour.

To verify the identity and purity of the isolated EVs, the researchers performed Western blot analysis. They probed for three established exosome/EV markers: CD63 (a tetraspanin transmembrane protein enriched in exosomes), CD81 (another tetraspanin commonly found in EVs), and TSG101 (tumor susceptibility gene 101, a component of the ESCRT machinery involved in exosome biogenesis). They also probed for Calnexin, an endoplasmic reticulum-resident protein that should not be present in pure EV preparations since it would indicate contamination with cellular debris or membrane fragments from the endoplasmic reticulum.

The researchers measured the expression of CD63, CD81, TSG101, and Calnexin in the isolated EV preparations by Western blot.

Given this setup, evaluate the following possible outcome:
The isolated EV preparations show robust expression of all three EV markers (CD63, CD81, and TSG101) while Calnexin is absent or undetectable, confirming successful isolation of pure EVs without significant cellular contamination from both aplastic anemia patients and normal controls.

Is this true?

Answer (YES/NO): NO